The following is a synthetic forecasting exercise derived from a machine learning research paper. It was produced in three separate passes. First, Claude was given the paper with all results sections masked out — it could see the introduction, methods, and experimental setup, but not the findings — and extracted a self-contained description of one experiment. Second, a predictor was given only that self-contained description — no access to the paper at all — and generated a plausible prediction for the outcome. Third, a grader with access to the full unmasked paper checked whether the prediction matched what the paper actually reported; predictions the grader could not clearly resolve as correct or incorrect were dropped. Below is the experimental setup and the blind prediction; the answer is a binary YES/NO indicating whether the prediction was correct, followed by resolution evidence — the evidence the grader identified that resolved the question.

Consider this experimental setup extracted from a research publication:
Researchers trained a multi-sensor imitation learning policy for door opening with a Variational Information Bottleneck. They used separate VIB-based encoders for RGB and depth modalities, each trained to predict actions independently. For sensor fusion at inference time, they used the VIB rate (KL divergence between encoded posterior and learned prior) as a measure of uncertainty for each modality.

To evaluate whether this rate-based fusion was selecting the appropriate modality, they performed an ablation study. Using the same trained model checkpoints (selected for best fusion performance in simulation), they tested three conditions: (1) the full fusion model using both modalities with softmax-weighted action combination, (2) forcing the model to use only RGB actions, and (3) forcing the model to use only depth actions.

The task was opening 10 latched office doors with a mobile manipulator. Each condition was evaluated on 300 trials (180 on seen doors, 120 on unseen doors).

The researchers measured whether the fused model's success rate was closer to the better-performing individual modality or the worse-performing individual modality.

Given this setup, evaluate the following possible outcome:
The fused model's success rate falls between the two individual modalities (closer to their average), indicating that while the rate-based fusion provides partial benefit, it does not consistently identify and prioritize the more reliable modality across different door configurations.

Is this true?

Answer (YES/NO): NO